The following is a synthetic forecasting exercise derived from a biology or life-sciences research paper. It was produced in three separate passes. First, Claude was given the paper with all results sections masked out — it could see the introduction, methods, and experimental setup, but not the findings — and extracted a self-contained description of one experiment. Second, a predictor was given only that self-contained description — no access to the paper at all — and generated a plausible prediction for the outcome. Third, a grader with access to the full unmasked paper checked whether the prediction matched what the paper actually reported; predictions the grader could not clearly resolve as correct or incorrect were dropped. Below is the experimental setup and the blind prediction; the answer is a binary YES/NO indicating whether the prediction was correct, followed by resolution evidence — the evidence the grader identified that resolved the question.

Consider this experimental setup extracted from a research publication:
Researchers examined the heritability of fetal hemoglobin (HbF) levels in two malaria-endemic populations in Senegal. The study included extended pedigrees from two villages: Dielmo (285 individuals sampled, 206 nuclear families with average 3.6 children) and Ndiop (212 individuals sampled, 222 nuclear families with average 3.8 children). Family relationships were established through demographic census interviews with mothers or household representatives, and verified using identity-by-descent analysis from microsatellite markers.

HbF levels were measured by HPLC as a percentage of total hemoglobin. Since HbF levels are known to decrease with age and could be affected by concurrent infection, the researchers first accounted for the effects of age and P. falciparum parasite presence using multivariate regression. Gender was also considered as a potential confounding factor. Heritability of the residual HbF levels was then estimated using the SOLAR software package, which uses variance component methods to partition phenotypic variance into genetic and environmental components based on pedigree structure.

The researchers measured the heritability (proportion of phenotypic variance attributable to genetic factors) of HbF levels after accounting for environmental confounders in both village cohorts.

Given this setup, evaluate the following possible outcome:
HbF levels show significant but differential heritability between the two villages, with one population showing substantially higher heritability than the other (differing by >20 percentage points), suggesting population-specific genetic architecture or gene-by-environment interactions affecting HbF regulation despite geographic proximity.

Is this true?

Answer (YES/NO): NO